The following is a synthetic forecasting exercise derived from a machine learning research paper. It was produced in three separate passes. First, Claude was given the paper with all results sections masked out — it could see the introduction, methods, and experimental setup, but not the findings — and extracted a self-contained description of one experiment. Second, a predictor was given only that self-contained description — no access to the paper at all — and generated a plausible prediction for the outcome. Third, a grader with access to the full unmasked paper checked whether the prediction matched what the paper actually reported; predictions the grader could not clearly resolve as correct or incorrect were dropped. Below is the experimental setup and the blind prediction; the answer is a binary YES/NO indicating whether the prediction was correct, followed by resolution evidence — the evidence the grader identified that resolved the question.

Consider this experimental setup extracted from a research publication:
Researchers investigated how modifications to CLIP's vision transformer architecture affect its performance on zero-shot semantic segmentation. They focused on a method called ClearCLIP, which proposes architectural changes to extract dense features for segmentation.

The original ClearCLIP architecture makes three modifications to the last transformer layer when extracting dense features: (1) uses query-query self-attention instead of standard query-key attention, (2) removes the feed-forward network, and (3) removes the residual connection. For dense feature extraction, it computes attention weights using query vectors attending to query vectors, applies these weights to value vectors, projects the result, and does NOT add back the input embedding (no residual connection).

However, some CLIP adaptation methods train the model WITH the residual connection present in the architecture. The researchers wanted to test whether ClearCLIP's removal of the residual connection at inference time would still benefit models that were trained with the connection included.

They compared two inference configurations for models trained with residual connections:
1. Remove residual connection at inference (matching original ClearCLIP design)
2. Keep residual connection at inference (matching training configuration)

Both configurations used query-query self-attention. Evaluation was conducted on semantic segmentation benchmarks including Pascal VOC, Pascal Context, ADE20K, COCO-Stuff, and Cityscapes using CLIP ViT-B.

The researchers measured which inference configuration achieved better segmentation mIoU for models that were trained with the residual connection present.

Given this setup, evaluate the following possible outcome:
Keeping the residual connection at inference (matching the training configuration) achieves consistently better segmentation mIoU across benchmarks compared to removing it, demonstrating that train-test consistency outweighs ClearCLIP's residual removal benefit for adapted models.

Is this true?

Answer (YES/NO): YES